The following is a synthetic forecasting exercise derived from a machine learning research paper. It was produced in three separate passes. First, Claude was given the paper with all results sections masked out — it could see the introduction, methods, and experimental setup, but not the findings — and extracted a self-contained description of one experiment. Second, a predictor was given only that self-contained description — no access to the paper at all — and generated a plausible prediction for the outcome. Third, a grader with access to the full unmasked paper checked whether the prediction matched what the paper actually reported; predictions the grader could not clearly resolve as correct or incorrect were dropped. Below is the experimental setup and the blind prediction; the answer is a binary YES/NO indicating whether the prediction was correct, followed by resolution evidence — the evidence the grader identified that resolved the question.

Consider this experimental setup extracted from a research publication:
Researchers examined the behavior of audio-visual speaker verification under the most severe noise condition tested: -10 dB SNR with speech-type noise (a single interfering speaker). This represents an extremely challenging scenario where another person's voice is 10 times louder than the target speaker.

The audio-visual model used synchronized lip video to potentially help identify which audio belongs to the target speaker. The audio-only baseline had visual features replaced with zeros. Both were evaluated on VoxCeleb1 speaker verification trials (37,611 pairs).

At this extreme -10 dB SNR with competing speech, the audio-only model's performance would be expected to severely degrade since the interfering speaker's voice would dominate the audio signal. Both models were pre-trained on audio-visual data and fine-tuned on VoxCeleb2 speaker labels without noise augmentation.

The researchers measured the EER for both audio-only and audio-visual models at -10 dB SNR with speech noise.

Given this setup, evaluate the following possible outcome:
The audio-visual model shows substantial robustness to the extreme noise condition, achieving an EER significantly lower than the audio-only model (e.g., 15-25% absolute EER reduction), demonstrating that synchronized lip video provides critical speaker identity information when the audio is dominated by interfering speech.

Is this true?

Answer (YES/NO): YES